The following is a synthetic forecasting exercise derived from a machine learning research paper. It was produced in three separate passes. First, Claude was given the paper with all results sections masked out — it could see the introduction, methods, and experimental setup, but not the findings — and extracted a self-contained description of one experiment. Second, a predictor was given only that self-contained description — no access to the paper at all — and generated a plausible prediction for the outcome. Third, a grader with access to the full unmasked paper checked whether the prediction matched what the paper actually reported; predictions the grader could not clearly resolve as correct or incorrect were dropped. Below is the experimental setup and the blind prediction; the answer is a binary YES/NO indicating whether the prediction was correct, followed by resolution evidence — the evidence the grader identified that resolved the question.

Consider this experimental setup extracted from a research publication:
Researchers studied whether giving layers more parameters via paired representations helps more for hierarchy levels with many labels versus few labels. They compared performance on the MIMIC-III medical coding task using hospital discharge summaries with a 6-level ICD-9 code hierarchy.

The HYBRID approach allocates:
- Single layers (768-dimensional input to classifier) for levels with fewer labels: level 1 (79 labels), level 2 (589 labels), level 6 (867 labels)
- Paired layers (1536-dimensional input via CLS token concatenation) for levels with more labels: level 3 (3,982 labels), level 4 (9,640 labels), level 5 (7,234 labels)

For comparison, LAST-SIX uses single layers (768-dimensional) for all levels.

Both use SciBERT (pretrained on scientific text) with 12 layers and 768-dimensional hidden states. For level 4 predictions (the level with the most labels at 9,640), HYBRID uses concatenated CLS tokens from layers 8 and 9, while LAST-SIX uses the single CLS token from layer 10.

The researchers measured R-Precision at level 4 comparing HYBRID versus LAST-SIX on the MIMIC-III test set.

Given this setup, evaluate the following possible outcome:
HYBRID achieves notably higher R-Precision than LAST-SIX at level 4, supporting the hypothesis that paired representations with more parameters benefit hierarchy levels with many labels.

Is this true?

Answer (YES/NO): NO